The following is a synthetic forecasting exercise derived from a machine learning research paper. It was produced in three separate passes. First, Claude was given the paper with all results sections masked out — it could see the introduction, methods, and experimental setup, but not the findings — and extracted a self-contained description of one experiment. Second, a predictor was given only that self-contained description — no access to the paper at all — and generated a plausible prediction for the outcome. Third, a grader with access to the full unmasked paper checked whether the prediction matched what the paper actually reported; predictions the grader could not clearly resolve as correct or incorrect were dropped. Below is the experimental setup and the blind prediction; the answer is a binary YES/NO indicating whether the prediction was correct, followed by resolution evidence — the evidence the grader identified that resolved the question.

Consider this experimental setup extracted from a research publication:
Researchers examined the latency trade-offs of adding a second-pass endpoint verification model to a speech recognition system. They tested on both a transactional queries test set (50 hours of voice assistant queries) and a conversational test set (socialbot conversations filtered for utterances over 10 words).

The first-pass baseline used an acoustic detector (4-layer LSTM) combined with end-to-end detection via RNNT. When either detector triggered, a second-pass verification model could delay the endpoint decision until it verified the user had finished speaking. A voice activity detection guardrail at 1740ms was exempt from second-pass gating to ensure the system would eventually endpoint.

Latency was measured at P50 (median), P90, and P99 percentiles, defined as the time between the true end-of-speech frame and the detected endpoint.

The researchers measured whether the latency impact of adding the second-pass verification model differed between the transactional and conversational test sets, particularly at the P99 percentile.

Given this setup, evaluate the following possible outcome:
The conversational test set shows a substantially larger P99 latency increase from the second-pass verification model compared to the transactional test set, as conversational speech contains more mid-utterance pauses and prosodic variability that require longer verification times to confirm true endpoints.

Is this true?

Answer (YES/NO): NO